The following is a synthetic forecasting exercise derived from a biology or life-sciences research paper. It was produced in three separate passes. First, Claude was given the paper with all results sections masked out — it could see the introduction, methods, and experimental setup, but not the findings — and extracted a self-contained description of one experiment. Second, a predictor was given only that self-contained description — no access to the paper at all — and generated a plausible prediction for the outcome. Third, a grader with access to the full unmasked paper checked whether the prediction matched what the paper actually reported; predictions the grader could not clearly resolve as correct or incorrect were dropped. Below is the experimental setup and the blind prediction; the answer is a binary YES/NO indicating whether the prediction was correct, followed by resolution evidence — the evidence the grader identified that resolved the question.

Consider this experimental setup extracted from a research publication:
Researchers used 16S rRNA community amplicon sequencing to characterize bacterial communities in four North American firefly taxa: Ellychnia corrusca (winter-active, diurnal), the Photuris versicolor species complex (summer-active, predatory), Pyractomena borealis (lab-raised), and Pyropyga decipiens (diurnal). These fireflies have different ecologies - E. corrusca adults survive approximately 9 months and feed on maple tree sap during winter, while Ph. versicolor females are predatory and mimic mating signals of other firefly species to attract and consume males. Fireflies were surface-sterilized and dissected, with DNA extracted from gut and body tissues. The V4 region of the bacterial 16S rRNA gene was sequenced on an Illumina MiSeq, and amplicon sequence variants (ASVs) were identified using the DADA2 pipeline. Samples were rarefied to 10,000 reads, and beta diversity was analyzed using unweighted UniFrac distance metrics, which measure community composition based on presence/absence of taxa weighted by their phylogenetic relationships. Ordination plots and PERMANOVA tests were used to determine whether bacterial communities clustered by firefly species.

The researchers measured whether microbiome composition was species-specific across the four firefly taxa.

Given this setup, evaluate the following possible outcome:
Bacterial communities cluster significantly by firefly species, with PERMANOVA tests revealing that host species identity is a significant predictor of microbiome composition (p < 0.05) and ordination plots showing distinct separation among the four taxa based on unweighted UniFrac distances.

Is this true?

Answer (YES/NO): YES